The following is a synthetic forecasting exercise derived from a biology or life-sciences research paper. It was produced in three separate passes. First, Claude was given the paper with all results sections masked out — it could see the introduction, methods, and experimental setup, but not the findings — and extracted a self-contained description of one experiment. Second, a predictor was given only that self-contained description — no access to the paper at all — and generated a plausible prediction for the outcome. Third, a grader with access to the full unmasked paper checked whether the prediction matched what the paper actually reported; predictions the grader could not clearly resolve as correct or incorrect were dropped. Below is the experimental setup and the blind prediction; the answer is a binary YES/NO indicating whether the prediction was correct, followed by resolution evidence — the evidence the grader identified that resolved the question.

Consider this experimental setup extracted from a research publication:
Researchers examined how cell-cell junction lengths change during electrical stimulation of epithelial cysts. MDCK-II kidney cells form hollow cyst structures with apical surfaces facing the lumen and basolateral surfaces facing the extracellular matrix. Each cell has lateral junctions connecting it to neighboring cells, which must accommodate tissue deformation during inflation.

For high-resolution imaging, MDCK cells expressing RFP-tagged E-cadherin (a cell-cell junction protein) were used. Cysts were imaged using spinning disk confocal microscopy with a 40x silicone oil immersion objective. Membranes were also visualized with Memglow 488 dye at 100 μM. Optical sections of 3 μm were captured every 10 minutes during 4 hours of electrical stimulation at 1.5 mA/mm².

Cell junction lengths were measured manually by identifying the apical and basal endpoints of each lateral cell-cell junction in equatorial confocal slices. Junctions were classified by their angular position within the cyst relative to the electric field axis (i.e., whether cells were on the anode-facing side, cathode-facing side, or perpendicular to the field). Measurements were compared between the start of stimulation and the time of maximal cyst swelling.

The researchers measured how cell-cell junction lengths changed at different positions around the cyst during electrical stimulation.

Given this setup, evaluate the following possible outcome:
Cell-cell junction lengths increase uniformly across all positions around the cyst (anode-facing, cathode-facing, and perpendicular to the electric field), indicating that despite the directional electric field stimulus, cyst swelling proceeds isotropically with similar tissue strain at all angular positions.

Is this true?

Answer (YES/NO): NO